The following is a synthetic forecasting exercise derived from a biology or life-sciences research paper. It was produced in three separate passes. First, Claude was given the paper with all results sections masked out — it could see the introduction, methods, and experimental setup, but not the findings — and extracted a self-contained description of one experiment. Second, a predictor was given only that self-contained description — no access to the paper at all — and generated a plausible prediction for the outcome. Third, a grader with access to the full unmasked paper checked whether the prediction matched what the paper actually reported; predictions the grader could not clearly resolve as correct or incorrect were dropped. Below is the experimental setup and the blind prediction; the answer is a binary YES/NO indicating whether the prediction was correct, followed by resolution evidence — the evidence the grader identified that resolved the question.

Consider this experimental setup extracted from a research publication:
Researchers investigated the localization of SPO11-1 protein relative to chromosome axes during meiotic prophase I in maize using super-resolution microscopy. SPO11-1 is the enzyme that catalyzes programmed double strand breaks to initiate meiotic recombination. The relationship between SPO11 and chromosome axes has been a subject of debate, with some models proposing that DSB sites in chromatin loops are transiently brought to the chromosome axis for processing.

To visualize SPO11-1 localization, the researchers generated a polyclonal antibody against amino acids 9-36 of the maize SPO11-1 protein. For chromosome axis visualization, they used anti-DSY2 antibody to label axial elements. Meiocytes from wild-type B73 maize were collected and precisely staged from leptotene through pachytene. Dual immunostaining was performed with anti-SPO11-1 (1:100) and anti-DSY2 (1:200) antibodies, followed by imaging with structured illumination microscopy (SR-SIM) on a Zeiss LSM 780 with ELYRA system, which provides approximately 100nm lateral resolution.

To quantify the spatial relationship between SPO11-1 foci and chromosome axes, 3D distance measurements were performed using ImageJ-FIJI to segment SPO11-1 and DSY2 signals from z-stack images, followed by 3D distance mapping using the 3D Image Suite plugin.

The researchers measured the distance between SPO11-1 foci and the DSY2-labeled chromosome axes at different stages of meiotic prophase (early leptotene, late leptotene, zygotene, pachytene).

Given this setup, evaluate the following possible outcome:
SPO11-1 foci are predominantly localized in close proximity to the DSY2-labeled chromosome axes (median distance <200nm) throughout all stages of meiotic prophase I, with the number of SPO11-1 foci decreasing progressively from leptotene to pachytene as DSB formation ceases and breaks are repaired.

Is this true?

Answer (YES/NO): NO